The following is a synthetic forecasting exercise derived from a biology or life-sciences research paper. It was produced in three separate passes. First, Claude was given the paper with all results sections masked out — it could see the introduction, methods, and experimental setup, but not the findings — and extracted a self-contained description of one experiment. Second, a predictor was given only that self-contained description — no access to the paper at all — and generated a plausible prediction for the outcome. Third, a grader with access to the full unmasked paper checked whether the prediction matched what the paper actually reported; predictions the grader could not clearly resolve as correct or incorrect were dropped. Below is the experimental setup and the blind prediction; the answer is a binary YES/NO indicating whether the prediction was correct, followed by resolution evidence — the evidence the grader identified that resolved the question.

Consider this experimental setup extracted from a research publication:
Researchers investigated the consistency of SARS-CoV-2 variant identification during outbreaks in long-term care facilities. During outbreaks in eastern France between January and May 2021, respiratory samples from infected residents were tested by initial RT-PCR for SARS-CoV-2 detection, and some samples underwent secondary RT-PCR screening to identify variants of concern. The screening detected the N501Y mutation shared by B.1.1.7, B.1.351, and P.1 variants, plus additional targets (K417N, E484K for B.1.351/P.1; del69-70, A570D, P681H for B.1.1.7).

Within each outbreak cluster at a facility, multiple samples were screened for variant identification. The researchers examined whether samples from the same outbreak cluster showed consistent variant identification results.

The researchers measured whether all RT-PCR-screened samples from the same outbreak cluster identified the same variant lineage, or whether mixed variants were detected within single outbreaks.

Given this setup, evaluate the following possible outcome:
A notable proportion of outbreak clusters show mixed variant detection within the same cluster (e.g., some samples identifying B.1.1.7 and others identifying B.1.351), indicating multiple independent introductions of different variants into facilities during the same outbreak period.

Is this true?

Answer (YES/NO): NO